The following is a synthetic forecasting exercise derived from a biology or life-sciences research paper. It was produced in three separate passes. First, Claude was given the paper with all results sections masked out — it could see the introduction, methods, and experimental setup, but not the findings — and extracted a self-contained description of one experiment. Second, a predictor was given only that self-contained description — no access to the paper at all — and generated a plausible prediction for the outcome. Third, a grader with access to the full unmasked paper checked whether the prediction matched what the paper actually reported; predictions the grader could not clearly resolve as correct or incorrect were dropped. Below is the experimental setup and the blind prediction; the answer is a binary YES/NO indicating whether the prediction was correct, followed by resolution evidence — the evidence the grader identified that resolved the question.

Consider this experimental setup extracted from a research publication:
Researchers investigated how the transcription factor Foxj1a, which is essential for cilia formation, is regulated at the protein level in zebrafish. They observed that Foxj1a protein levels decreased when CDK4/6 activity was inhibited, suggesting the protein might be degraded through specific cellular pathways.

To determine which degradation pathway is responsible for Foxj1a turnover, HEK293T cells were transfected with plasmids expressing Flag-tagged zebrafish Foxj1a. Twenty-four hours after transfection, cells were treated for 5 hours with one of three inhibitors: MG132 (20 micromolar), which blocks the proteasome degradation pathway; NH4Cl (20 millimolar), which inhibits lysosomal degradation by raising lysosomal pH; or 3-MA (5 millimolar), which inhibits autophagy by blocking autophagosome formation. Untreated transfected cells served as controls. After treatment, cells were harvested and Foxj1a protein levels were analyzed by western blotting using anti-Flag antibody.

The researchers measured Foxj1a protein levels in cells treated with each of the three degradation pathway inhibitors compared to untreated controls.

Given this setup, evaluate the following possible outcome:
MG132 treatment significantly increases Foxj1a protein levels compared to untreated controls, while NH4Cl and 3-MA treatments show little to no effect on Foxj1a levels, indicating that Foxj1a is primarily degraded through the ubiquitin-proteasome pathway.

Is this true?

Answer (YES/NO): NO